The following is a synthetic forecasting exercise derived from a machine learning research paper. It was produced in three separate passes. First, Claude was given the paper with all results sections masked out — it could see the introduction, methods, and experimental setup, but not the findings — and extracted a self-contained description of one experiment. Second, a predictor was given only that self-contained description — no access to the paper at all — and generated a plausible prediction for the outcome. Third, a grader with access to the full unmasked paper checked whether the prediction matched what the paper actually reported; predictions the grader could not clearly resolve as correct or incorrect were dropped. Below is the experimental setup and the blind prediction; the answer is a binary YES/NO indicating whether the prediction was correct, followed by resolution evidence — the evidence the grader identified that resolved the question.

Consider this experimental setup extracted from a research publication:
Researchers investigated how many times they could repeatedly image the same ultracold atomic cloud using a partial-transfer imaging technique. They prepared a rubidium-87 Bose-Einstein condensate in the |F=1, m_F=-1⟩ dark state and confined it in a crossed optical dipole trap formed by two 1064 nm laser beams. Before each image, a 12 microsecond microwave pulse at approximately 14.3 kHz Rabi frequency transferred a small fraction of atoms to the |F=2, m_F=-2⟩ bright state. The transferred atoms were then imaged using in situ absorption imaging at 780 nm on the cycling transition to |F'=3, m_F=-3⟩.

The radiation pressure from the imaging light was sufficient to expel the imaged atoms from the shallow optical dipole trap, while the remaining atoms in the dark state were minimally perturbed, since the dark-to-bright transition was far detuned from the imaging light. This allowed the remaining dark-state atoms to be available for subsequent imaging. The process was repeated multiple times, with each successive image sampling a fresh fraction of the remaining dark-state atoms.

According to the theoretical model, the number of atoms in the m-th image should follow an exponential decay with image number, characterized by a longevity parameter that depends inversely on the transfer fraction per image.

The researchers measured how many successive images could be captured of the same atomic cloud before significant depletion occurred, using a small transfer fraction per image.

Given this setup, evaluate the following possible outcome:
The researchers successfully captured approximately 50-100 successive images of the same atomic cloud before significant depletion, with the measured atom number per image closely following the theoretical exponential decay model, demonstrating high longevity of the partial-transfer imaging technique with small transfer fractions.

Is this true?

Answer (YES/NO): NO